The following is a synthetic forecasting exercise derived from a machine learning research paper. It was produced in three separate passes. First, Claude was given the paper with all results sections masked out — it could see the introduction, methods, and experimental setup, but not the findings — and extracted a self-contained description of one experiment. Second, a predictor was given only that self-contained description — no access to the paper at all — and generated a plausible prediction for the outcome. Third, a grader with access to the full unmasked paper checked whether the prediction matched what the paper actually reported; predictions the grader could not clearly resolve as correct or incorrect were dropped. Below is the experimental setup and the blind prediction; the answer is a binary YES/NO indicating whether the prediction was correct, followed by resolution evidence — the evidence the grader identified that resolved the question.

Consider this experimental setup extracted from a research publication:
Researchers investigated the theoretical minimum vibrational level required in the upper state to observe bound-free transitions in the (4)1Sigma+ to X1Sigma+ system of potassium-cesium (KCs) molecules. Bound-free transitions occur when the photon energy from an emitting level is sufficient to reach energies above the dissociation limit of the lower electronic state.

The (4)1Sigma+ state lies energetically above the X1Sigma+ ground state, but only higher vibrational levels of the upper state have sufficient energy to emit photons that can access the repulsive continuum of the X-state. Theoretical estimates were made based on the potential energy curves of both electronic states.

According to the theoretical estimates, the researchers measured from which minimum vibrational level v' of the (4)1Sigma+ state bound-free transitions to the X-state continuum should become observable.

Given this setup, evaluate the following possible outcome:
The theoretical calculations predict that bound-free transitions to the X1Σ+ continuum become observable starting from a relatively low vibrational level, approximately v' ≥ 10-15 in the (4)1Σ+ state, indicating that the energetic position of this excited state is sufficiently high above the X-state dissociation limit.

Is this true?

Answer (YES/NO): NO